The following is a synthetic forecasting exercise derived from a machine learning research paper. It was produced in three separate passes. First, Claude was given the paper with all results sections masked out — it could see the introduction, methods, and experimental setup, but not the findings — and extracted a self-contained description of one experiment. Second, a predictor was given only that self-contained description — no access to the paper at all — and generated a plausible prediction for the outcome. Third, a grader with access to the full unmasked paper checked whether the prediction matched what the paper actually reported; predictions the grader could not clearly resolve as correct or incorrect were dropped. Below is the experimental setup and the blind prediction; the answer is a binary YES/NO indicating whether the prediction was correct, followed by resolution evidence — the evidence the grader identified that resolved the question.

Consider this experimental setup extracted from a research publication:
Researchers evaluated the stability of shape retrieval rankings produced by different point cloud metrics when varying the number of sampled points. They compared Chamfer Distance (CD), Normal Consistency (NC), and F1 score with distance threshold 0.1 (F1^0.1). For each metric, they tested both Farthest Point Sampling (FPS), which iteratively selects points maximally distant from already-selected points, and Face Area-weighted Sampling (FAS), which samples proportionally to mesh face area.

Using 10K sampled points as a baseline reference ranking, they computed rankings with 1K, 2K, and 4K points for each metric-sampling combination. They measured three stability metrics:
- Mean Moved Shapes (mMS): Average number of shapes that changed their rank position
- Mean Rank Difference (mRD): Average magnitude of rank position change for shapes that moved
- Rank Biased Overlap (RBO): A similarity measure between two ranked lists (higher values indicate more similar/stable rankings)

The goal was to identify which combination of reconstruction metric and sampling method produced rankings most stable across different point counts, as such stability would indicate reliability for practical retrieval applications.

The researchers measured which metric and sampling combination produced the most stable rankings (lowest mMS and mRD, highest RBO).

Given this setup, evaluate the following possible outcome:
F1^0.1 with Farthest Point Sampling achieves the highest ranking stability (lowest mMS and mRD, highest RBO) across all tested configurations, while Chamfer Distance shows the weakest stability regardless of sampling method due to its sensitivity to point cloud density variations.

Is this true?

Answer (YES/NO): NO